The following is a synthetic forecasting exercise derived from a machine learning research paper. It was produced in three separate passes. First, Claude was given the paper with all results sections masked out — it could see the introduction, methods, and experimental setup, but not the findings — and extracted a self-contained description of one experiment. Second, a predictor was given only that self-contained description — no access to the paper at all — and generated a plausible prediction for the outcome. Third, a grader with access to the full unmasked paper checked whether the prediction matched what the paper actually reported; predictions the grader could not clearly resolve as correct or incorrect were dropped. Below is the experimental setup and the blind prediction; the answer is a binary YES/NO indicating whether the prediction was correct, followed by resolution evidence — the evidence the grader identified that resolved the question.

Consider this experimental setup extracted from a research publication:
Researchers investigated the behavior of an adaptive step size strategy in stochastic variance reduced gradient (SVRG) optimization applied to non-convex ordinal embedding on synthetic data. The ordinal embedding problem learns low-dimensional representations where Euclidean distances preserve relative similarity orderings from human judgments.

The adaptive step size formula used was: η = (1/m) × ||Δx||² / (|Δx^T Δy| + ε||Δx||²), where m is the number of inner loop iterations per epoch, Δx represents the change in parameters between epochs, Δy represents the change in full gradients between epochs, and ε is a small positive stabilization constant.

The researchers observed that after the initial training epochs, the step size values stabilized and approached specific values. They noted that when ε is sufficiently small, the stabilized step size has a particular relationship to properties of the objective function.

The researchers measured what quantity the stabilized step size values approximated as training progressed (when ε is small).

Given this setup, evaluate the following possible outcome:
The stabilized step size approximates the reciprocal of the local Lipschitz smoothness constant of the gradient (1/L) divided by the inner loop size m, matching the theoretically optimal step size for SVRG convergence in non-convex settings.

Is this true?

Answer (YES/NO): NO